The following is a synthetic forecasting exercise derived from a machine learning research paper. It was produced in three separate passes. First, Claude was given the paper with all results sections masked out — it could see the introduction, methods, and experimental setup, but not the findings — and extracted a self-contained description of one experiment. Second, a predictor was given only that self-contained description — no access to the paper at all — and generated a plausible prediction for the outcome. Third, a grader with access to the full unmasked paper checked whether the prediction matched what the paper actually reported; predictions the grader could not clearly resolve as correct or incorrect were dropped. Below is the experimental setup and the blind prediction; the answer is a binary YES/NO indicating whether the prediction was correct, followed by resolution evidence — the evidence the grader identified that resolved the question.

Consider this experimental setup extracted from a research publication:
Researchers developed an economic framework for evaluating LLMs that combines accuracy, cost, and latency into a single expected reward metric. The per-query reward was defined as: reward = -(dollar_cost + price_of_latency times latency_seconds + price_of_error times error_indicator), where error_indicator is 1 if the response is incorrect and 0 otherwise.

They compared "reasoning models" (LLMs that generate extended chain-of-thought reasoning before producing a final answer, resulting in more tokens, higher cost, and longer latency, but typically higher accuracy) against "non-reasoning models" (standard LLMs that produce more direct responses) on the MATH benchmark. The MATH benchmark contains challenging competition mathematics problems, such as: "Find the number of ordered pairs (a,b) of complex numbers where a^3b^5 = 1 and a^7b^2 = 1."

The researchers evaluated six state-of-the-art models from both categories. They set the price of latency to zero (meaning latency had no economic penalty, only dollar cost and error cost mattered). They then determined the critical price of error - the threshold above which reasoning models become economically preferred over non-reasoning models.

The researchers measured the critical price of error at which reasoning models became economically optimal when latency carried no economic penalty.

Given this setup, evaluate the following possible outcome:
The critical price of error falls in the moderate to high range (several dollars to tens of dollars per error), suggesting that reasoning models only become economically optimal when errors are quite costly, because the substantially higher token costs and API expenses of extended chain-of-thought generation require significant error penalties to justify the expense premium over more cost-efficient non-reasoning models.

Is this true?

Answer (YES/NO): NO